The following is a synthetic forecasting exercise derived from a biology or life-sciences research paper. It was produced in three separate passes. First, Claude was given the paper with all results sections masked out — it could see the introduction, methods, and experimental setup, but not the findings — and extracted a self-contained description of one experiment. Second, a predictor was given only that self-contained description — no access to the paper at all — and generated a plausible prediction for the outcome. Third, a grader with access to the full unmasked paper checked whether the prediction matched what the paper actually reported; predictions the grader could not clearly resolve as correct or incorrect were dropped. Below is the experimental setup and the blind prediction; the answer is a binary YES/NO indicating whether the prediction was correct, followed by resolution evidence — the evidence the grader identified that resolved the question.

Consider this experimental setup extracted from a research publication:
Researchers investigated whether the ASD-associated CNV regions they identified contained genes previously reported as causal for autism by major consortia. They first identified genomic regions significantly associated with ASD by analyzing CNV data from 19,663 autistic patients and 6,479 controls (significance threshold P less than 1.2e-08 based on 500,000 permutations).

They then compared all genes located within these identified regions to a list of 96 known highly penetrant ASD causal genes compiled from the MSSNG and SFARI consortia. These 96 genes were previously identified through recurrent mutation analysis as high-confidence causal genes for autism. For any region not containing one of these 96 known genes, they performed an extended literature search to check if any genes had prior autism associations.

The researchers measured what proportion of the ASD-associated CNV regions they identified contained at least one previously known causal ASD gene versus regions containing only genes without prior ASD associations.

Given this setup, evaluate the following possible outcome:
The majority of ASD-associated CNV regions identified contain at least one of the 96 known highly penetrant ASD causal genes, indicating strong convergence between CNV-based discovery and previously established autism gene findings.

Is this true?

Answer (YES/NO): NO